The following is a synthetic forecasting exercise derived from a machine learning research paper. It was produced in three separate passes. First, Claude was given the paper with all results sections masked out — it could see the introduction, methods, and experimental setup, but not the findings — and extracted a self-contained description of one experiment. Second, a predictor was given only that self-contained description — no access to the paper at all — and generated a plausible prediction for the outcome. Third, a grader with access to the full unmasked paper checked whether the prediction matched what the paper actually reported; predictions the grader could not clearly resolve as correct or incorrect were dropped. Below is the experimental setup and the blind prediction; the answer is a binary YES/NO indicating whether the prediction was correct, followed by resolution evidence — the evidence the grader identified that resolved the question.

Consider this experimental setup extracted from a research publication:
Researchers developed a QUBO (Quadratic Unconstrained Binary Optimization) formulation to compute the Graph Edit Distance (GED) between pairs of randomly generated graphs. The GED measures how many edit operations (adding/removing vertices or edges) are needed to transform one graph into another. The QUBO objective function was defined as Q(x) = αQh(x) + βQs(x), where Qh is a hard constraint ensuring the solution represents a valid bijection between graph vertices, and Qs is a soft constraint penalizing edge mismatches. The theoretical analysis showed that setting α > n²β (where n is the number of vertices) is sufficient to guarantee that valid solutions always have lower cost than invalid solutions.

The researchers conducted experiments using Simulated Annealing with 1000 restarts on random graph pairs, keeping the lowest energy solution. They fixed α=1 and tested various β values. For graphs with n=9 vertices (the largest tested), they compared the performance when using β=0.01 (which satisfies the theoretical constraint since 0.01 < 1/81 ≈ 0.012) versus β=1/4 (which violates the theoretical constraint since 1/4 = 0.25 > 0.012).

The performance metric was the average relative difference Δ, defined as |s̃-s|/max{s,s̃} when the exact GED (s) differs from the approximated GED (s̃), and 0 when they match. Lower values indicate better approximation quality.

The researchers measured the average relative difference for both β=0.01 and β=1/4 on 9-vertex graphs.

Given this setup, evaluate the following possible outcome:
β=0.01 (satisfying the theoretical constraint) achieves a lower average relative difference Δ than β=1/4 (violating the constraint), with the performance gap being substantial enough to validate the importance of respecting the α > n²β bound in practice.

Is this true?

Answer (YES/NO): NO